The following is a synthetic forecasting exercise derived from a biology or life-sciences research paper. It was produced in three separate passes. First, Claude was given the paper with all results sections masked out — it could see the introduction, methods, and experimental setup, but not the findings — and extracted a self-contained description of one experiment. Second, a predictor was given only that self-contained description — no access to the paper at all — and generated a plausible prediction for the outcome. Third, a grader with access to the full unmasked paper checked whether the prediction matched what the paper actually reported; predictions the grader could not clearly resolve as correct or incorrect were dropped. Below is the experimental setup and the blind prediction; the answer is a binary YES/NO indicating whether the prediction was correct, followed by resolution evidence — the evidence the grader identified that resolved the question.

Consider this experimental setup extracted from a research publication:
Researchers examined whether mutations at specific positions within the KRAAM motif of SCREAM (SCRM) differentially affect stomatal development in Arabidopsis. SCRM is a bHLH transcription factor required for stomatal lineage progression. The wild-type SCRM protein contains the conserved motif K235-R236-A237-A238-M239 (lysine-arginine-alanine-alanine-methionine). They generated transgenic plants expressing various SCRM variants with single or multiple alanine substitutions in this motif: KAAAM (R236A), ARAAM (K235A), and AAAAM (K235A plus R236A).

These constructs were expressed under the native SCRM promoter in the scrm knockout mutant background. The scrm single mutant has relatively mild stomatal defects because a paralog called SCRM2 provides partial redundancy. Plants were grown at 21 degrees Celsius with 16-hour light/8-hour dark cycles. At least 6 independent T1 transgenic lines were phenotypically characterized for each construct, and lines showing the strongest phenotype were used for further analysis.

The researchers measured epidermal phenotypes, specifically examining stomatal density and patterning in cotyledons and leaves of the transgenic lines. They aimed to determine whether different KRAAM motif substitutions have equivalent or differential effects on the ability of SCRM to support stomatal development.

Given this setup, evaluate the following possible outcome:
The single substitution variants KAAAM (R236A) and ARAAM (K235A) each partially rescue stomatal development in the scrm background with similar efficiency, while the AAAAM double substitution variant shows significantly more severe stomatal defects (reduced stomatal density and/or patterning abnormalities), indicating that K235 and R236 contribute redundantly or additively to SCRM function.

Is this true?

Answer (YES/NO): NO